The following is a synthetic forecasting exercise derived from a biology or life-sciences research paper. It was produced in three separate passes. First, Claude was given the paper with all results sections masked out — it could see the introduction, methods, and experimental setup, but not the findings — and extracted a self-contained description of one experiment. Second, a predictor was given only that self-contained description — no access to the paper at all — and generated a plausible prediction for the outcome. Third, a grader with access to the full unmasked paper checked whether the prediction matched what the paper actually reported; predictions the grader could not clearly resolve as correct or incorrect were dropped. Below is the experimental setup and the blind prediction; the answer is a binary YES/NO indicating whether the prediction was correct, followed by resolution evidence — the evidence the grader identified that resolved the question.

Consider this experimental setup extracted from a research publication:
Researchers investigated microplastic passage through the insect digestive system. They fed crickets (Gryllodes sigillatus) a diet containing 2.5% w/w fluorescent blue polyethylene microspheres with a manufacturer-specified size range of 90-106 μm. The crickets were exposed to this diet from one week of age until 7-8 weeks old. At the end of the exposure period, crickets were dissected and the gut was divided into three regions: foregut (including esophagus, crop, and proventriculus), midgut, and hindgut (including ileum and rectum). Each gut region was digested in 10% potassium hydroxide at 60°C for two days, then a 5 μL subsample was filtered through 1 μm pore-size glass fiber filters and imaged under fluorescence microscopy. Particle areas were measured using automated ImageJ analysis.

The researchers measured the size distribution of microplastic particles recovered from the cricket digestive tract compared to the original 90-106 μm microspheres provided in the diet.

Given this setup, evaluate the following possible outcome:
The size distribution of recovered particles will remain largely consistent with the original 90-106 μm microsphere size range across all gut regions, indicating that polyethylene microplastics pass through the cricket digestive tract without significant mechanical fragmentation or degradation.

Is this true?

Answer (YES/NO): NO